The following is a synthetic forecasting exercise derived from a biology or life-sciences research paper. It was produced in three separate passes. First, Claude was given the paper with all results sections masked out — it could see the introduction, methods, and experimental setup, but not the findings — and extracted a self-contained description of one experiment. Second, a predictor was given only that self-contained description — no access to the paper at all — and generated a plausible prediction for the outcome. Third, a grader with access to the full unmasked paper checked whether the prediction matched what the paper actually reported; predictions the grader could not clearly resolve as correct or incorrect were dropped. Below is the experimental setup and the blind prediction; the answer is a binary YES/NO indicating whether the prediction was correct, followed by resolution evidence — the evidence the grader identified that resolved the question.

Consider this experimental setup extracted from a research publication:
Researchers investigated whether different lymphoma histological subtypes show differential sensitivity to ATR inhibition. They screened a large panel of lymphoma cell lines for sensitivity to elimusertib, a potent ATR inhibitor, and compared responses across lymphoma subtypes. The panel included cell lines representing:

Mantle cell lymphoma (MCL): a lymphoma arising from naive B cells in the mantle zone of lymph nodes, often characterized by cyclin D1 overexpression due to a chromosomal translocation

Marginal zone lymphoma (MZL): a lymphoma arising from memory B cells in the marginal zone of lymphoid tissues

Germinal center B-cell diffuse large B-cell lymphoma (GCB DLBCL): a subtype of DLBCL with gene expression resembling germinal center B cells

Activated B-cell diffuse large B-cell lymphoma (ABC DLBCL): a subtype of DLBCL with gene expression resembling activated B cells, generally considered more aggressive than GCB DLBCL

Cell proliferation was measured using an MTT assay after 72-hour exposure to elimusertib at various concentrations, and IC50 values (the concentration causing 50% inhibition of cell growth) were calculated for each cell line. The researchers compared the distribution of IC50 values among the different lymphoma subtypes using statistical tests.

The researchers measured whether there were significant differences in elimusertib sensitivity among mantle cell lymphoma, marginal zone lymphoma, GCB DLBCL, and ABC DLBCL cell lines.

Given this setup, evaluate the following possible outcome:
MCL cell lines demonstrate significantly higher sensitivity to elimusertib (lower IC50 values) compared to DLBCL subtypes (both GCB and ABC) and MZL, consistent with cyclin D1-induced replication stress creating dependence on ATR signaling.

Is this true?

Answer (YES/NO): NO